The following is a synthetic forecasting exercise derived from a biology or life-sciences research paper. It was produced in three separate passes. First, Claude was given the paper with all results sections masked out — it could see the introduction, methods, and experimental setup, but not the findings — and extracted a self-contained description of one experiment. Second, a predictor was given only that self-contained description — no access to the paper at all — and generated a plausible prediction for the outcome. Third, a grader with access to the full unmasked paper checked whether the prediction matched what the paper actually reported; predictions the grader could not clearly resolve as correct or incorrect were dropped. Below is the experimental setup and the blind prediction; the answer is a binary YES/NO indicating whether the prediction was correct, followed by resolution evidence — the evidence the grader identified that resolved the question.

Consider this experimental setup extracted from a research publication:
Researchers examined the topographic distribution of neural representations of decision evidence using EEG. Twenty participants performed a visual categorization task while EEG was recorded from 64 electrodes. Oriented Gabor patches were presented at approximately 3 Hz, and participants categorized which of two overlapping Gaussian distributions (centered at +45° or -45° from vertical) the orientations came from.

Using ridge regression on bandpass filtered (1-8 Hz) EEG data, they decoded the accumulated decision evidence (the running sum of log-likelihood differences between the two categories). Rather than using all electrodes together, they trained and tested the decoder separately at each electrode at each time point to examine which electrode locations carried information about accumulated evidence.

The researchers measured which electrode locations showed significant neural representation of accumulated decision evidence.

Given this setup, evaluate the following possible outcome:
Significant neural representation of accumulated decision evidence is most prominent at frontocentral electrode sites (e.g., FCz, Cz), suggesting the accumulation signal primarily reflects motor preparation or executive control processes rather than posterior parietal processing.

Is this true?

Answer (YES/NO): NO